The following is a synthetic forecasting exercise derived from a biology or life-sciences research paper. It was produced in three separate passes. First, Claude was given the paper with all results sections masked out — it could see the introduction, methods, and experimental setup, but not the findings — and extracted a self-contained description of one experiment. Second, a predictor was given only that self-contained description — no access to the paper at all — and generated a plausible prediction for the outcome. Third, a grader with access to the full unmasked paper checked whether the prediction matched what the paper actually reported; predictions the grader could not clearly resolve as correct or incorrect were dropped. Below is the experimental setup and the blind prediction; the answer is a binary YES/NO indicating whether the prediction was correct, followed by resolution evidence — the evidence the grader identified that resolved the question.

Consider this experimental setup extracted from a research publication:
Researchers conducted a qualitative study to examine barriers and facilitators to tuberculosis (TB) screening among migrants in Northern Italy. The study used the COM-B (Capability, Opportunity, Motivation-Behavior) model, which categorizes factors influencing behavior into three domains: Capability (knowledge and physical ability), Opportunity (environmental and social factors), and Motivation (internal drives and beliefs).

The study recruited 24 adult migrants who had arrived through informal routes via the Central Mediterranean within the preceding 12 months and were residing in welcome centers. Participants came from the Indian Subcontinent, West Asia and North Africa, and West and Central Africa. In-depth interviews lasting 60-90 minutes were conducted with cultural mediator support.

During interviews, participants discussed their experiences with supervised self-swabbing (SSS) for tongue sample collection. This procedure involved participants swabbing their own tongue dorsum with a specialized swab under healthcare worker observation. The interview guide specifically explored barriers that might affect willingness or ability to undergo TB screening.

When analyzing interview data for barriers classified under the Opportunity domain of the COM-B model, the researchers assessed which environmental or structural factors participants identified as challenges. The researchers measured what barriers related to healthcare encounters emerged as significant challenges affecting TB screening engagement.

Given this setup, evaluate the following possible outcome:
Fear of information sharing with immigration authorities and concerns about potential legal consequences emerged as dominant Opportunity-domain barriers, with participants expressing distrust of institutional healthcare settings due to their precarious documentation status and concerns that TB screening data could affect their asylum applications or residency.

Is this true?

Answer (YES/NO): NO